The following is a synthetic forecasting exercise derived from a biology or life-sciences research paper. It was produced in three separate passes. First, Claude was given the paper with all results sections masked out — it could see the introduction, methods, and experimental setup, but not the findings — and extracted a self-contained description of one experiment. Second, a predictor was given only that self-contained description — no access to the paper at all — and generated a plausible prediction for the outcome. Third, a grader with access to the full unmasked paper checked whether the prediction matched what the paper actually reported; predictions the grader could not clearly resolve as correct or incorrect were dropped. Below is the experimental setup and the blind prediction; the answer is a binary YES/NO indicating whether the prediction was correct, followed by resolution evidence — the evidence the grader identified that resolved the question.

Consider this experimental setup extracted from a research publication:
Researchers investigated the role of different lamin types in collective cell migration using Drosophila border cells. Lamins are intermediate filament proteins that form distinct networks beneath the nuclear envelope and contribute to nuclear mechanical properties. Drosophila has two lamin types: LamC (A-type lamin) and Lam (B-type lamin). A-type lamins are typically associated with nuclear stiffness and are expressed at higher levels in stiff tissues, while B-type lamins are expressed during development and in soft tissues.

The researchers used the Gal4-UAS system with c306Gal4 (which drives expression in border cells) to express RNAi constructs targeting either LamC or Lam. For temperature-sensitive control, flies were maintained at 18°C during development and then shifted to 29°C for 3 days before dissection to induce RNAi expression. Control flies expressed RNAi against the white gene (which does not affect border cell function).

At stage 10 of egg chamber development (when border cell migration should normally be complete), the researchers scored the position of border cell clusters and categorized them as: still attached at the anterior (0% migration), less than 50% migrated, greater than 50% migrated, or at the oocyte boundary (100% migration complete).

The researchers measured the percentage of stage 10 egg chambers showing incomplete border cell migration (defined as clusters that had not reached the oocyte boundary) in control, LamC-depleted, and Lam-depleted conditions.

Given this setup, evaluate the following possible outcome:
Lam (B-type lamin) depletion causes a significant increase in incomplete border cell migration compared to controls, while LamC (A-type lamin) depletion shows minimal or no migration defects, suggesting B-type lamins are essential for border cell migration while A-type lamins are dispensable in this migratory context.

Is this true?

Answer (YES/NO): YES